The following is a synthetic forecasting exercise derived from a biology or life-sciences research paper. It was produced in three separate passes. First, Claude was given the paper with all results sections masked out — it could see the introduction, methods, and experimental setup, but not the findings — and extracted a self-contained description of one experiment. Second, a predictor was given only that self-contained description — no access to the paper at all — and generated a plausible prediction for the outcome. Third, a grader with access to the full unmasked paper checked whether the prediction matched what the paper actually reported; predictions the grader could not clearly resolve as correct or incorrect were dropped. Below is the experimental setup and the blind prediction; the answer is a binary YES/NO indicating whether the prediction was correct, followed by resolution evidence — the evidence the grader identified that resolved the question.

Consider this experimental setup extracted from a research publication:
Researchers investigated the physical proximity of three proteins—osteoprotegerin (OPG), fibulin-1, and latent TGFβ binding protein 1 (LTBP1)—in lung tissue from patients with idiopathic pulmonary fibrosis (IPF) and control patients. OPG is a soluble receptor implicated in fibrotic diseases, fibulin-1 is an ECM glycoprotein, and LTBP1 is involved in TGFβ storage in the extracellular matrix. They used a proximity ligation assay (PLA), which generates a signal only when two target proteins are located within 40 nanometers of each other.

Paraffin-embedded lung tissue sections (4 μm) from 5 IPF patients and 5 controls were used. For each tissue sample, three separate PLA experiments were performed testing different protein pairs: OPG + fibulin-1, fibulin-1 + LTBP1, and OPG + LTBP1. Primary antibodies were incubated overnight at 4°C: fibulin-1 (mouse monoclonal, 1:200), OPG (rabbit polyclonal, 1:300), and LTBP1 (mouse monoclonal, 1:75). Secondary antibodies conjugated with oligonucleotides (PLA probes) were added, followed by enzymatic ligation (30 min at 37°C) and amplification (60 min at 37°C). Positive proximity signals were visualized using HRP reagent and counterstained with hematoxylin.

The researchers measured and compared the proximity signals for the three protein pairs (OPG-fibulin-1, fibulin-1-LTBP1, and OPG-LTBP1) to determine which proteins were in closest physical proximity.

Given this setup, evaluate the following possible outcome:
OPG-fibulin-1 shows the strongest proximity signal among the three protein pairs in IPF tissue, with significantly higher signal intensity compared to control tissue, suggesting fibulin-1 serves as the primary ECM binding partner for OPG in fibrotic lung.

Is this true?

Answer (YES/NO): NO